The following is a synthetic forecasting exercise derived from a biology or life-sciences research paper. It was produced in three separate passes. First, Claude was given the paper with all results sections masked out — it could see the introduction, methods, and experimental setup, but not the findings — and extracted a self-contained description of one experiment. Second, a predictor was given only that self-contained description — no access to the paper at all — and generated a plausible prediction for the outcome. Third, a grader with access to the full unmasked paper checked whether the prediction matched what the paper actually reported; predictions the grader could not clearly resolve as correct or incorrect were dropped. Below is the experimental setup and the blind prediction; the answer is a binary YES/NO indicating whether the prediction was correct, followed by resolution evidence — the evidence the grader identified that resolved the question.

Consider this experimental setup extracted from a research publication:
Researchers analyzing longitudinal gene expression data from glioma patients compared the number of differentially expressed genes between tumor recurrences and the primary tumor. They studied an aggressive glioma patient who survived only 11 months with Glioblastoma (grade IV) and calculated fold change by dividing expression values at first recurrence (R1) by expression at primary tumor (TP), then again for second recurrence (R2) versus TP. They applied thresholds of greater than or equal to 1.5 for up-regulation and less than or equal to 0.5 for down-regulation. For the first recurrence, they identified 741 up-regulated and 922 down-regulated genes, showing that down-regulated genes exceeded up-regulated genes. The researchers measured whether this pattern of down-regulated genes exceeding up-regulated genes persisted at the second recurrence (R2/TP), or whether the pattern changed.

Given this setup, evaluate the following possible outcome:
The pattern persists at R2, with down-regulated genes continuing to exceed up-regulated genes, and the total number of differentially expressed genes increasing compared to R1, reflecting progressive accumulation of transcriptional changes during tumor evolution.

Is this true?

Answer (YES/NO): YES